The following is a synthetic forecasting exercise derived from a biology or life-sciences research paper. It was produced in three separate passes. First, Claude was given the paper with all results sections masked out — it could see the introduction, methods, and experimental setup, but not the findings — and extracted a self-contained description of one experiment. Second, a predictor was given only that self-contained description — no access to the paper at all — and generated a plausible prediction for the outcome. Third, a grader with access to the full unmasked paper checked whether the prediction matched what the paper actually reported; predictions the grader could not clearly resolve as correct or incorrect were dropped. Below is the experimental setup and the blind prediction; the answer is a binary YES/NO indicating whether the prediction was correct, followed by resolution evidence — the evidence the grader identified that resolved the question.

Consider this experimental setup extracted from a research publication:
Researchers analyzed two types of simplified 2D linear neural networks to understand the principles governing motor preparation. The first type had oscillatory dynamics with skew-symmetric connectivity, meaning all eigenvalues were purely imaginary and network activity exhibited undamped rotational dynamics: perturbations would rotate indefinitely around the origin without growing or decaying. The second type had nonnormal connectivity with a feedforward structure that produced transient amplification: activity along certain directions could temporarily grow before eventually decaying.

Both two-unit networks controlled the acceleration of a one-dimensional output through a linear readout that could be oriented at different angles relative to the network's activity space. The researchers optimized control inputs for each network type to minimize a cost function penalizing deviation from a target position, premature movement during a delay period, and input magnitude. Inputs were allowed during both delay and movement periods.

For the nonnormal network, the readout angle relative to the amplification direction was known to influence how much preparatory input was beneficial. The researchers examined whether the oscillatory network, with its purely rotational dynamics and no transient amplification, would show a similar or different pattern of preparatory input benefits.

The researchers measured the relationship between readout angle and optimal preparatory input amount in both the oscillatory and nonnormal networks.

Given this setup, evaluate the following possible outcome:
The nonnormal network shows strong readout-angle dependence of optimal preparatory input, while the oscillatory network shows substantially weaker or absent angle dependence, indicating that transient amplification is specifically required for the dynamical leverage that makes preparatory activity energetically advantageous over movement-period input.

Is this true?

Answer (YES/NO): NO